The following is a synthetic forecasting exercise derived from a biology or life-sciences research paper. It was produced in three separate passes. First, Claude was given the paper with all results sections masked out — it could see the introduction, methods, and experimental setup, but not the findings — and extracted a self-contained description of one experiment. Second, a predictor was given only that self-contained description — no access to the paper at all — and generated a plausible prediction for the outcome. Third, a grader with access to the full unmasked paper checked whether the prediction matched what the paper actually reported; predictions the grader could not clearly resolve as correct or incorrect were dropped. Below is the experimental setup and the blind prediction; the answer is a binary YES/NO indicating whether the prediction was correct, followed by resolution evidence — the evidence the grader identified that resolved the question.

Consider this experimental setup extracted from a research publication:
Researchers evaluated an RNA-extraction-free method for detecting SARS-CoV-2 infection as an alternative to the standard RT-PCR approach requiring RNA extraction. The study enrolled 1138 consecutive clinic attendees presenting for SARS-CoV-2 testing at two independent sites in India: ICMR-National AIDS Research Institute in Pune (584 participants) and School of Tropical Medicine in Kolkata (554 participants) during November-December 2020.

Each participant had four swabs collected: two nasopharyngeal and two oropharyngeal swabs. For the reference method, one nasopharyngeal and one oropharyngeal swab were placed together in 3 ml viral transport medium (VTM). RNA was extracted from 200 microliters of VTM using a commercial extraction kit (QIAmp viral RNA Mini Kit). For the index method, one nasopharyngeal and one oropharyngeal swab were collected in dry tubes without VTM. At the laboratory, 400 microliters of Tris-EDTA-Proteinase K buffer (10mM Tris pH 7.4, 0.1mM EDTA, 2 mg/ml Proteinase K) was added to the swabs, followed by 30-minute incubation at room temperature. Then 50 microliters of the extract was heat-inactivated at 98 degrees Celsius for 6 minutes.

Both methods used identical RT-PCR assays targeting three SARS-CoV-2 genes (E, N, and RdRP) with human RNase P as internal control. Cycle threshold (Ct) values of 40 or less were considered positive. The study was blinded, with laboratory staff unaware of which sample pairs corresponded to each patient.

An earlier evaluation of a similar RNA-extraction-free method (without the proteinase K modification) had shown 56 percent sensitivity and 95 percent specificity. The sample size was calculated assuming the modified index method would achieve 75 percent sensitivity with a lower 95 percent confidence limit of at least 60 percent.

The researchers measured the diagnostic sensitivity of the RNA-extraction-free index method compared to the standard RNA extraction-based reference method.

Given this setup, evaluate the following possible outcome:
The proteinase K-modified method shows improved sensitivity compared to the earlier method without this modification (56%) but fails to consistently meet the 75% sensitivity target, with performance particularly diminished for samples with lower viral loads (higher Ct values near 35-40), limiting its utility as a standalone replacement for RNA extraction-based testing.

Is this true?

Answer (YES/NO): NO